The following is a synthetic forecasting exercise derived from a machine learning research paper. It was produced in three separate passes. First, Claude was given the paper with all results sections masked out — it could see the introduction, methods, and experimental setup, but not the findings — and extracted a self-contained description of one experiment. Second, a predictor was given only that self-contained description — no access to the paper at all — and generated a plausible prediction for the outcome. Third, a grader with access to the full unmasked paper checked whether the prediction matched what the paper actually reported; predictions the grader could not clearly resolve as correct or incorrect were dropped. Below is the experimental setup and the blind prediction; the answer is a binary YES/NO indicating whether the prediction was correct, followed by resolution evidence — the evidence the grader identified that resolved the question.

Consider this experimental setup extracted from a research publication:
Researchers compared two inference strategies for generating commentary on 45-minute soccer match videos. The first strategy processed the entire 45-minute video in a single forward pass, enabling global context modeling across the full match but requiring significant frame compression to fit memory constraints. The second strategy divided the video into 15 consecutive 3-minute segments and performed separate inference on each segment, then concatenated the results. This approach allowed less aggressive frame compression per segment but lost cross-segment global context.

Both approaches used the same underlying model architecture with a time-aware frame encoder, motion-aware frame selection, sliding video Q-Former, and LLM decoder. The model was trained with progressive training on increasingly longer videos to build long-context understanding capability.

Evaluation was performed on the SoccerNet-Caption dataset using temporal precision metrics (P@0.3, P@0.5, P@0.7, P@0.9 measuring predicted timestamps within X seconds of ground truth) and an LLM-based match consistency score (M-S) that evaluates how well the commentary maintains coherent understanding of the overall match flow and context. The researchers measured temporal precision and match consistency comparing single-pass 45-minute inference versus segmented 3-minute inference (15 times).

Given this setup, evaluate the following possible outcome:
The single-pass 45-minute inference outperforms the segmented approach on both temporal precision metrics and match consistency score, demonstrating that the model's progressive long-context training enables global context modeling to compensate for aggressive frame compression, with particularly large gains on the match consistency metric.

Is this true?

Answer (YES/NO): NO